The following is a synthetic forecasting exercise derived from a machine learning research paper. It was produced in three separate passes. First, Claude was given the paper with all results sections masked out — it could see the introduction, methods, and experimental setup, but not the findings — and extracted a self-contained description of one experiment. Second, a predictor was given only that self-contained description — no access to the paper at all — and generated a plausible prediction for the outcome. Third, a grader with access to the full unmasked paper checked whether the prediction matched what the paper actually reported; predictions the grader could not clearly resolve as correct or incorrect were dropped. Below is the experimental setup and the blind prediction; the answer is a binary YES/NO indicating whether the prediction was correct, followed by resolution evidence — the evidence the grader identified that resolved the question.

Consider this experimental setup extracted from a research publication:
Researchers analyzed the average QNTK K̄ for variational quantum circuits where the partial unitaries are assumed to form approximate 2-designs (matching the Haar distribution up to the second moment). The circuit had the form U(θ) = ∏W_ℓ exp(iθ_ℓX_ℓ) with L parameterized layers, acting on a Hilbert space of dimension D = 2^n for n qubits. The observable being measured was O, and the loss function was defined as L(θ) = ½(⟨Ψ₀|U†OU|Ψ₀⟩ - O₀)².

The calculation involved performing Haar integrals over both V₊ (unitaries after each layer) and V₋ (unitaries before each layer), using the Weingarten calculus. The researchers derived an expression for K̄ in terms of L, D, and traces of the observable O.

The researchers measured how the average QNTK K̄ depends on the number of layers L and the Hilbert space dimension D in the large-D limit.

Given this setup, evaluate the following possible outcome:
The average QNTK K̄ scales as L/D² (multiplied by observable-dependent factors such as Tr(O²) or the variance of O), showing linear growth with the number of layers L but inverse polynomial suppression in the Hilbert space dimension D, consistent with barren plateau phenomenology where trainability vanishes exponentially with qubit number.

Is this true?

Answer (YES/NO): YES